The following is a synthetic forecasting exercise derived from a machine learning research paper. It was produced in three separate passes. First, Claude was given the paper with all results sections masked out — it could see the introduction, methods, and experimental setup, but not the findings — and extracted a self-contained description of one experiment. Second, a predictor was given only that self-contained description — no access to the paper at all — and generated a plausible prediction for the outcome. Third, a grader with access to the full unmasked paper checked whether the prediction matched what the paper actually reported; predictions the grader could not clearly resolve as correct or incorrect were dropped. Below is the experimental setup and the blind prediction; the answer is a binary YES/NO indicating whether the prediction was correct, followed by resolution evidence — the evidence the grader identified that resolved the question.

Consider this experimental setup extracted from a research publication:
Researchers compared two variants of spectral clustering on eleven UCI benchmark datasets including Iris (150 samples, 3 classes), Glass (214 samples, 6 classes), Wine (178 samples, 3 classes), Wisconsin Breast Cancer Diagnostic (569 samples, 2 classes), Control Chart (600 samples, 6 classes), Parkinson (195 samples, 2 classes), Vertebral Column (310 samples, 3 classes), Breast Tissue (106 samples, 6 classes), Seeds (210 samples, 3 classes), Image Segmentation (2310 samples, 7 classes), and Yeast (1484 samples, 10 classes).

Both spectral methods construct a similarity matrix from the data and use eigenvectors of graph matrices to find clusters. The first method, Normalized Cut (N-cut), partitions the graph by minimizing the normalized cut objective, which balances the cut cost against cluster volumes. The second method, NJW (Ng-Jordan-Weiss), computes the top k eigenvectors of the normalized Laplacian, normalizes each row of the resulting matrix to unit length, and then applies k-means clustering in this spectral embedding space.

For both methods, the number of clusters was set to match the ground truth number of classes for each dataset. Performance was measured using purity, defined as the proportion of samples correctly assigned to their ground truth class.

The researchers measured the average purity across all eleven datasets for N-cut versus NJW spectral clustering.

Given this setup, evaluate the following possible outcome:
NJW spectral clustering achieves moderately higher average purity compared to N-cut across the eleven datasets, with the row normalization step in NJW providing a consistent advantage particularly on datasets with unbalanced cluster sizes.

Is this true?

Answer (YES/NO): NO